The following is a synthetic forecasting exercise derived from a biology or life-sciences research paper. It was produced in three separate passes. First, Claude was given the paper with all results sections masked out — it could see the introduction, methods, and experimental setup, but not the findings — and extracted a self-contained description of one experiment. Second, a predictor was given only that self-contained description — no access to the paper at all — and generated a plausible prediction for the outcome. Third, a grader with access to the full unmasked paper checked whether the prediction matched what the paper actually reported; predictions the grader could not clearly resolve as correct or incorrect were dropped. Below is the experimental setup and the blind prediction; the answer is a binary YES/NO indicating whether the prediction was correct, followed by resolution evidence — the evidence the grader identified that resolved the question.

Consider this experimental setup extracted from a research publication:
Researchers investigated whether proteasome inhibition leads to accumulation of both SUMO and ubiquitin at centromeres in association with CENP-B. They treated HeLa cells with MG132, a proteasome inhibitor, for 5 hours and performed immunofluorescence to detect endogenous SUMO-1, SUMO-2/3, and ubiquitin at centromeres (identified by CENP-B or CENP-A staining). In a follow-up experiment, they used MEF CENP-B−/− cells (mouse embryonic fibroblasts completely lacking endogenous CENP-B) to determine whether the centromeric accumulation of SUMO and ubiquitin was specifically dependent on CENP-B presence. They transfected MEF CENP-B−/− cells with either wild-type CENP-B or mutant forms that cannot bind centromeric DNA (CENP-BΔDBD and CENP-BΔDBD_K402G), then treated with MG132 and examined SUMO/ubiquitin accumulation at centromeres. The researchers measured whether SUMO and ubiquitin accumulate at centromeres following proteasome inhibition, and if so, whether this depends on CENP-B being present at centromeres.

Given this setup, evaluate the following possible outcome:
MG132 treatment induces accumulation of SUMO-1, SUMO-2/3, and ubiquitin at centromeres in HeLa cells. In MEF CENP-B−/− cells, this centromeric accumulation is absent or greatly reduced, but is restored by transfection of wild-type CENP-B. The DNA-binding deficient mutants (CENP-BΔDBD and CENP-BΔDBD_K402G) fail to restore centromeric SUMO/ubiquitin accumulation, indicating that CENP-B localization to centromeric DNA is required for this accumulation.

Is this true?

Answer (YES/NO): YES